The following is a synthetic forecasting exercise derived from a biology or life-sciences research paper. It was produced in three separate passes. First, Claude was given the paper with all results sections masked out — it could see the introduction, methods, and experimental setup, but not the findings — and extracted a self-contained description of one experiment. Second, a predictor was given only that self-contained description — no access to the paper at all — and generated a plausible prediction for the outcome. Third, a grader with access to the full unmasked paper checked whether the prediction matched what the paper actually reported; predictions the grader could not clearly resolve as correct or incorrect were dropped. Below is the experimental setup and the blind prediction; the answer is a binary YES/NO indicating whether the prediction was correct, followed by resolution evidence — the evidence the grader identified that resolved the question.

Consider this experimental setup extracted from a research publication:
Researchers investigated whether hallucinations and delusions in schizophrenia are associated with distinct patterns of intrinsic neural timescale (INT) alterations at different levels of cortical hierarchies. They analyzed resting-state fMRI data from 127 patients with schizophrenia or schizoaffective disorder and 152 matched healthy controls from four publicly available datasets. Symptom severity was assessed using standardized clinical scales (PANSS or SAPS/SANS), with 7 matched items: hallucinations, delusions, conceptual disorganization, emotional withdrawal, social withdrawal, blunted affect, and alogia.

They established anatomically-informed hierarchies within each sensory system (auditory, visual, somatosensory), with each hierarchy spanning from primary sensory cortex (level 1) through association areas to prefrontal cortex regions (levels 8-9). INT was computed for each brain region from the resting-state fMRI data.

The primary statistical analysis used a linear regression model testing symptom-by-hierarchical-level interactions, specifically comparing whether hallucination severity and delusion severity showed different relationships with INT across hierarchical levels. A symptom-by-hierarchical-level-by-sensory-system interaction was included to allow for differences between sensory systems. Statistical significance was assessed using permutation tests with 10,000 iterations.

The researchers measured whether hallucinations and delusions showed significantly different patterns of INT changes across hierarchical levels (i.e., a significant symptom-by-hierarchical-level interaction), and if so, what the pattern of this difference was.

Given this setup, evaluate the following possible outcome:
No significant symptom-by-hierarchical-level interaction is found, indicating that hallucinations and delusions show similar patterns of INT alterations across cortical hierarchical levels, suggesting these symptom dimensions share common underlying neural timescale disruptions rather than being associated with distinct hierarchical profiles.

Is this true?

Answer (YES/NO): NO